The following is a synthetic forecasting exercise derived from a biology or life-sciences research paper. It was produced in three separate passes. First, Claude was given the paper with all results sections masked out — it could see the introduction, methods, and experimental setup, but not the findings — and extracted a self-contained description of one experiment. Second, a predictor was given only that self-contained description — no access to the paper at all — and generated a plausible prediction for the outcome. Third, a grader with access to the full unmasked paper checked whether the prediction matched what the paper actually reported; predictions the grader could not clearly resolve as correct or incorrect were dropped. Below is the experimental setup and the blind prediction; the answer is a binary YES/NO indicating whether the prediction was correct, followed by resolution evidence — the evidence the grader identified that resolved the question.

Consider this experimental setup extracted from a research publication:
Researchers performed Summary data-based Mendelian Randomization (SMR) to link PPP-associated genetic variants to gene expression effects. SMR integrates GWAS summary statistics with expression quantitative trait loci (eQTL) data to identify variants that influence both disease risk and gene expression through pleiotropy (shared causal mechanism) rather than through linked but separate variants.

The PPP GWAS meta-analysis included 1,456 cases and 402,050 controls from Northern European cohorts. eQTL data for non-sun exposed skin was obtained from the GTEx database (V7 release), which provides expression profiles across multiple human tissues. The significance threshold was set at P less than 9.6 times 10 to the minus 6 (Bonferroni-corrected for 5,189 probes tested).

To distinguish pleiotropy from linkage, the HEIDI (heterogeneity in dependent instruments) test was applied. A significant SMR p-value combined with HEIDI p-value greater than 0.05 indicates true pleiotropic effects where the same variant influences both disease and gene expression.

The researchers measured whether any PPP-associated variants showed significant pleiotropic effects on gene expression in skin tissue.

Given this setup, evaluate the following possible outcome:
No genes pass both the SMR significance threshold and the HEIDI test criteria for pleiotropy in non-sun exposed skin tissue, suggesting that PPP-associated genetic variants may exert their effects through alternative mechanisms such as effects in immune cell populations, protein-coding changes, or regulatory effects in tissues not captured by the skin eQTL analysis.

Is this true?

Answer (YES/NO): NO